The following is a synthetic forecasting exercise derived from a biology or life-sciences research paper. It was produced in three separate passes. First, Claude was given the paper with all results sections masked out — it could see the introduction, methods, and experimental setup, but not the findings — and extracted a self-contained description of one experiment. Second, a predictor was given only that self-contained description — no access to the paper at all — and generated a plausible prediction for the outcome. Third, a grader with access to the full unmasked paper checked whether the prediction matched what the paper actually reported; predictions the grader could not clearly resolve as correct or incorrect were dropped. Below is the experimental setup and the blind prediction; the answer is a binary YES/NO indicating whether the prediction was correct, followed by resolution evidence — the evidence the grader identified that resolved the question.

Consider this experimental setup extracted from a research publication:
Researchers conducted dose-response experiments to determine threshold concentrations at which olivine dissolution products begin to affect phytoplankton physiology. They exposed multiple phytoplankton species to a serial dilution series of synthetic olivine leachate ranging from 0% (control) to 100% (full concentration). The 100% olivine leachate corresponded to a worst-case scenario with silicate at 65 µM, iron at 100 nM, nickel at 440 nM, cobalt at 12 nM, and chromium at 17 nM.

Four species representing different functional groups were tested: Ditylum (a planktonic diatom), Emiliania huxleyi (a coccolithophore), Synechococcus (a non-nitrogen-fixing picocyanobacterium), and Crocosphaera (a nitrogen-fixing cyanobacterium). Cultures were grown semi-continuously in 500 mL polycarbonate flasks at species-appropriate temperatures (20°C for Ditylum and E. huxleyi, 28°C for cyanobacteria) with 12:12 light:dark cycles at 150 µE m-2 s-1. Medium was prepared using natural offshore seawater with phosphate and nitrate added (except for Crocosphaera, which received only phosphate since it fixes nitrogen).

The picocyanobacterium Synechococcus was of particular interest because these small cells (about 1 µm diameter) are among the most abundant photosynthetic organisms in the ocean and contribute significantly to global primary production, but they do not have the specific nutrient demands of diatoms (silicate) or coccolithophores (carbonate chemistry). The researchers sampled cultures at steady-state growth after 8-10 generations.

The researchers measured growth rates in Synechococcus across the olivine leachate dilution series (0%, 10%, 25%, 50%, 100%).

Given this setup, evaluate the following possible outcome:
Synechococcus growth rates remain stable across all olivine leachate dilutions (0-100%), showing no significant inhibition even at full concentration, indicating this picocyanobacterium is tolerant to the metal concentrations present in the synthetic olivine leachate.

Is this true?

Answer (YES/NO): NO